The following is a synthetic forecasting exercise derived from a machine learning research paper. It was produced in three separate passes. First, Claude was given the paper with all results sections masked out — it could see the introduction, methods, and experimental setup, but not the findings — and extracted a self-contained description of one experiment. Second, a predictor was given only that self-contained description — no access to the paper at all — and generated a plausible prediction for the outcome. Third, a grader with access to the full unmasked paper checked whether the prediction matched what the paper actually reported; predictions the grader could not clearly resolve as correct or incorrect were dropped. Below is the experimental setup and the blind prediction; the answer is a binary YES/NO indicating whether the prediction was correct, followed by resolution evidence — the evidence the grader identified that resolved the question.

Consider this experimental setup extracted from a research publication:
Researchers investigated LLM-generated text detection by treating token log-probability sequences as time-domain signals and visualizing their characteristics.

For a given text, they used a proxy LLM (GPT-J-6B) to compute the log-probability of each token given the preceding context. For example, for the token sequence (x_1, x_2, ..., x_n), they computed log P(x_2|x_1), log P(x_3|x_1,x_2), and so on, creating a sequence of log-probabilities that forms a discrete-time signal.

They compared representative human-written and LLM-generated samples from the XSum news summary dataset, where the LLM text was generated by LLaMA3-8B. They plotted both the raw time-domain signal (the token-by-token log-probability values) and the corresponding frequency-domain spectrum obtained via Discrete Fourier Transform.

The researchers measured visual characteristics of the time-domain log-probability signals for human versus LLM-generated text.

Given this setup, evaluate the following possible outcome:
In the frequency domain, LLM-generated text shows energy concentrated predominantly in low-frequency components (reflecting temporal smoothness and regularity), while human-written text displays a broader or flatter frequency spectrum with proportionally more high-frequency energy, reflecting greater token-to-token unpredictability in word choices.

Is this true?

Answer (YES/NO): NO